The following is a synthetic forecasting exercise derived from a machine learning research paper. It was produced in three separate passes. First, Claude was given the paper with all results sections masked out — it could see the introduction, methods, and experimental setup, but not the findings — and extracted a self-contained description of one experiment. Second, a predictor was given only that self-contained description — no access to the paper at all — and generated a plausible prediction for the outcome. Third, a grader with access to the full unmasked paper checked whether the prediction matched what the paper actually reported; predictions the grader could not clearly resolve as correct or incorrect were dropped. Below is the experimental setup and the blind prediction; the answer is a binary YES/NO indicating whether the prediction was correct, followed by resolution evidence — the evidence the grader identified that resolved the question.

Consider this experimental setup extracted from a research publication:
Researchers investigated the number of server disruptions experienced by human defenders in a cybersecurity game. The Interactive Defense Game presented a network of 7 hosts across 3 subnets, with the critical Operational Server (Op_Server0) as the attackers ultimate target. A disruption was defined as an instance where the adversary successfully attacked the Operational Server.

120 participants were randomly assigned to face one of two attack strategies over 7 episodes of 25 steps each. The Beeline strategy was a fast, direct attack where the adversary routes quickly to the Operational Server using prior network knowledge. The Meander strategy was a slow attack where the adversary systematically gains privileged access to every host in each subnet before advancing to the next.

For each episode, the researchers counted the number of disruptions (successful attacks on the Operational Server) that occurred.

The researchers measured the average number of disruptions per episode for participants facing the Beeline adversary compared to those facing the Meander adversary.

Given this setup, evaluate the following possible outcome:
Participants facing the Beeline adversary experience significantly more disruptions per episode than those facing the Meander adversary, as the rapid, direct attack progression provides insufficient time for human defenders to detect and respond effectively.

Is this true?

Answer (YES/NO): YES